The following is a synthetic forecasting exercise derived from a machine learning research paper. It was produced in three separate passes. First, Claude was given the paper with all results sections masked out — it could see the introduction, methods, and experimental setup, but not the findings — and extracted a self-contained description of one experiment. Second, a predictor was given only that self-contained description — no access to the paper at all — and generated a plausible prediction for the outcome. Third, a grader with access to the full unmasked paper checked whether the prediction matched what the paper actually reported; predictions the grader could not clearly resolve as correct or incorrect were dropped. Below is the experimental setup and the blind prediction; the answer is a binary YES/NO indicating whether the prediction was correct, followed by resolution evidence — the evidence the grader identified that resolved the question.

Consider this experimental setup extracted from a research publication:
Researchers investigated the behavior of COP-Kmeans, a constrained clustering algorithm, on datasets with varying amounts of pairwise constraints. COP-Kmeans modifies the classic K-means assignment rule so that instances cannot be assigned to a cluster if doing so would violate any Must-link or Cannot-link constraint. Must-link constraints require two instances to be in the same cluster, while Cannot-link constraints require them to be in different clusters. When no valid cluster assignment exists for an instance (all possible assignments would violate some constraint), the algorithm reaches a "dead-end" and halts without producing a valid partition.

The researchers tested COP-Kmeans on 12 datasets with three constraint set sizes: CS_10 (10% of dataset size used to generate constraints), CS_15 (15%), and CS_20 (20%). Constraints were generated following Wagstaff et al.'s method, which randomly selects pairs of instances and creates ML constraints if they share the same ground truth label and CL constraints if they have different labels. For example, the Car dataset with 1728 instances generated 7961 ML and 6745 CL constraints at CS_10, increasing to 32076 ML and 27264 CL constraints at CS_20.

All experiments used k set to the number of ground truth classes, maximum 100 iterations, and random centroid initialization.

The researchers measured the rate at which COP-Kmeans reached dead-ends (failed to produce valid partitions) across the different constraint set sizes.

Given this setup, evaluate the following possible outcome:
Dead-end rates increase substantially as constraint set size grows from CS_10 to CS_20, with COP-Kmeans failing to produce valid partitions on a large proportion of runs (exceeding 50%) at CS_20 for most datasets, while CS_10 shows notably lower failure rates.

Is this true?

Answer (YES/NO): NO